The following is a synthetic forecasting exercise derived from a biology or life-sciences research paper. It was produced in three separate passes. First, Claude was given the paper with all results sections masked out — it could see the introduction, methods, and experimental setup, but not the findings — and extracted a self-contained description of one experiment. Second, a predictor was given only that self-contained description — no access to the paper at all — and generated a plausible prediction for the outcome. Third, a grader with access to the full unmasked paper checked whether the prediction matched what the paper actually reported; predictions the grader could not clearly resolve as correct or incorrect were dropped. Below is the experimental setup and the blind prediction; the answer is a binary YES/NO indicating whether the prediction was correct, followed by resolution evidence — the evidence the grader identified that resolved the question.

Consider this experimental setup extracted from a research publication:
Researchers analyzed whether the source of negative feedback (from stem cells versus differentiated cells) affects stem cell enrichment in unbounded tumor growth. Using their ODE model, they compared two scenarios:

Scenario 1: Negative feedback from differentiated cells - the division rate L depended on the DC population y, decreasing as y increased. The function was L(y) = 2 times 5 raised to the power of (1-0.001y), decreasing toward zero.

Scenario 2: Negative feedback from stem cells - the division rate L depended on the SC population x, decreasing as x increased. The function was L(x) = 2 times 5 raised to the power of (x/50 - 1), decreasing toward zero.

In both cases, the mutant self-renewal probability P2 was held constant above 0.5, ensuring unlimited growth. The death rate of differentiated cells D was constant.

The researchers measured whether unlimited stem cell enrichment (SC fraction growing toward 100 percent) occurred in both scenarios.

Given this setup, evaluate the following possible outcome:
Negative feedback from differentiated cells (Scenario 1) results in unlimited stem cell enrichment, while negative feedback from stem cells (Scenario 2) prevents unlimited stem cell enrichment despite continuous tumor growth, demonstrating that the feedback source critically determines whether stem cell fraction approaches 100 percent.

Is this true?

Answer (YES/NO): NO